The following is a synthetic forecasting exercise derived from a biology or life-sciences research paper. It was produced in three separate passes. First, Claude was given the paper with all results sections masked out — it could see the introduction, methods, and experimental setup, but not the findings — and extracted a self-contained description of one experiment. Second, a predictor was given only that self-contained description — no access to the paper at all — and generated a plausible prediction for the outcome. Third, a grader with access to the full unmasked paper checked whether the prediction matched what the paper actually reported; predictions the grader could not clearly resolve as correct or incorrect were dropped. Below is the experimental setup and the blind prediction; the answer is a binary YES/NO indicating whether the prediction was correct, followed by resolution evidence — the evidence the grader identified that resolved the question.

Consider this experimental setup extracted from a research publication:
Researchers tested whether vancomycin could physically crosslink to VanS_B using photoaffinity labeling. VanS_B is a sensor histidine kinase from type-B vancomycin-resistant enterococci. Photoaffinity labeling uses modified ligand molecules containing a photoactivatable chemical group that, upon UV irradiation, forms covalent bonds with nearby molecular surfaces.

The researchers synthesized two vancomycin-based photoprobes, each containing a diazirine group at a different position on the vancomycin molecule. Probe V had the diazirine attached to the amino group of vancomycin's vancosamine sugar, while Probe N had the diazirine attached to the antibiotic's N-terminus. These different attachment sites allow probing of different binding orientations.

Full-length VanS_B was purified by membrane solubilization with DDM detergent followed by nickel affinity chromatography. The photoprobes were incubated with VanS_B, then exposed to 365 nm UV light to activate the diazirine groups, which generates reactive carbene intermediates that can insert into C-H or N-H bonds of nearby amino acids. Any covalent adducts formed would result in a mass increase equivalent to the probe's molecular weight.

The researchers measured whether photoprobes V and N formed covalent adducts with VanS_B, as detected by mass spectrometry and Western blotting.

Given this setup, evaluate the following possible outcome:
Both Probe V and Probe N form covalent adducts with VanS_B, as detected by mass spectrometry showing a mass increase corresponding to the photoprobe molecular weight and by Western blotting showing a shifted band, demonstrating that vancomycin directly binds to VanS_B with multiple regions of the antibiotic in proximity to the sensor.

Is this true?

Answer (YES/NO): YES